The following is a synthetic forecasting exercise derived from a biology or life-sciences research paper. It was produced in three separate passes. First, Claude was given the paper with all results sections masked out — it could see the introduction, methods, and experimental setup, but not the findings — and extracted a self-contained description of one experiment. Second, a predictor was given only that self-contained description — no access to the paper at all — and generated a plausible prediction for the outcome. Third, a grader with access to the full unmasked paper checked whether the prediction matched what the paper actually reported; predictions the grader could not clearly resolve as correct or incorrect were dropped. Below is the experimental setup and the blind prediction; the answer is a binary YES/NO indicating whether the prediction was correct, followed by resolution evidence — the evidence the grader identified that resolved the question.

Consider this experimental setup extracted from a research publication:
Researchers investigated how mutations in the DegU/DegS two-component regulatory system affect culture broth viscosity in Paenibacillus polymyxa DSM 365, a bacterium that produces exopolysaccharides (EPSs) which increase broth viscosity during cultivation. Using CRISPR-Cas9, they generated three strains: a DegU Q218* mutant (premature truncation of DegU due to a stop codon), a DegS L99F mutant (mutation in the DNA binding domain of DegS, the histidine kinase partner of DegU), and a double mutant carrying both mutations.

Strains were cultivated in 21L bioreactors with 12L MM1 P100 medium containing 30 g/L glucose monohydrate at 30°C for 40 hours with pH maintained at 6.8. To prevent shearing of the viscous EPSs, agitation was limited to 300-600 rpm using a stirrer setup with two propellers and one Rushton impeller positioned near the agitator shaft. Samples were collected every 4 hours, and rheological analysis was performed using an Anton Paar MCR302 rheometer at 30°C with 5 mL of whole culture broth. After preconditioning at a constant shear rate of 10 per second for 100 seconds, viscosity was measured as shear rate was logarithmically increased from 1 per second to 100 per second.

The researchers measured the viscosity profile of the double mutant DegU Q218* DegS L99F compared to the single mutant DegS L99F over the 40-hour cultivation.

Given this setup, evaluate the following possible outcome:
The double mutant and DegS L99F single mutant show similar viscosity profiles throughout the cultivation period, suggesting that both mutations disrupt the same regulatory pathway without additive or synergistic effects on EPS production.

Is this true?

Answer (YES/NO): NO